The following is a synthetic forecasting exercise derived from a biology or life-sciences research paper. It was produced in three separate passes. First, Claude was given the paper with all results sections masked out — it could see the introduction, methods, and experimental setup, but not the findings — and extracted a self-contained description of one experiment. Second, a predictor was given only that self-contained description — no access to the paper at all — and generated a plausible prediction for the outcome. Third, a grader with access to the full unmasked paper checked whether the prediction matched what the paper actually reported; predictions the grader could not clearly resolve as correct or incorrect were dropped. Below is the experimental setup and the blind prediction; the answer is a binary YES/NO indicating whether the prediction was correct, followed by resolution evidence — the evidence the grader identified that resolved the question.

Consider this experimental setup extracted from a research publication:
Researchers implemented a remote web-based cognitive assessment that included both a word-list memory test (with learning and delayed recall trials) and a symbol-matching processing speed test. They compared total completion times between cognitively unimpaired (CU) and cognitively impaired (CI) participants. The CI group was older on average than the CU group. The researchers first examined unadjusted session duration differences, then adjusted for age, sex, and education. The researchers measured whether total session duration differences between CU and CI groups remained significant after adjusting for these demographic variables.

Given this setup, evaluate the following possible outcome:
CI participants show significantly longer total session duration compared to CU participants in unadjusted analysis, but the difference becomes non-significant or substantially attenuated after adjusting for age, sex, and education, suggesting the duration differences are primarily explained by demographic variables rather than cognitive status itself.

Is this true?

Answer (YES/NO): YES